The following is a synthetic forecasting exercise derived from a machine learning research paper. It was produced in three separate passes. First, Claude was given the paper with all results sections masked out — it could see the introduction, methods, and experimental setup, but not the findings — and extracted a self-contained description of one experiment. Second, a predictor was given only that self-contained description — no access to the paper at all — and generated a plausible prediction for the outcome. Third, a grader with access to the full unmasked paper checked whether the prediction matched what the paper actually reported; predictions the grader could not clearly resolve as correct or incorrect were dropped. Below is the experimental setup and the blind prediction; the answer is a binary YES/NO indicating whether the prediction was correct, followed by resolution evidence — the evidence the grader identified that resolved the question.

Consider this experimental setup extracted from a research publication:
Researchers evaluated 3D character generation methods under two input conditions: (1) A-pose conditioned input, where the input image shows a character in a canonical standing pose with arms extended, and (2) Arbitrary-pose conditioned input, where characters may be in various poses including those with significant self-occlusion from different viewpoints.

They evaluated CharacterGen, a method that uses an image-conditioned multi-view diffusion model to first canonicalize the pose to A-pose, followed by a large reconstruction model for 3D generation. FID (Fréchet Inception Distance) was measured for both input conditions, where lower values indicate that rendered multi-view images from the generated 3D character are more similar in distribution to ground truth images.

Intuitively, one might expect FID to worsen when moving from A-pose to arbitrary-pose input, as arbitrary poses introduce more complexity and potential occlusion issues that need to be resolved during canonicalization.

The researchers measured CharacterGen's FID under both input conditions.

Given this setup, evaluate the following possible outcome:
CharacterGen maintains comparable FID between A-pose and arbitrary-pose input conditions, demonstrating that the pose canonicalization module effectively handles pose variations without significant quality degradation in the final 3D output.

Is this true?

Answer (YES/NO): NO